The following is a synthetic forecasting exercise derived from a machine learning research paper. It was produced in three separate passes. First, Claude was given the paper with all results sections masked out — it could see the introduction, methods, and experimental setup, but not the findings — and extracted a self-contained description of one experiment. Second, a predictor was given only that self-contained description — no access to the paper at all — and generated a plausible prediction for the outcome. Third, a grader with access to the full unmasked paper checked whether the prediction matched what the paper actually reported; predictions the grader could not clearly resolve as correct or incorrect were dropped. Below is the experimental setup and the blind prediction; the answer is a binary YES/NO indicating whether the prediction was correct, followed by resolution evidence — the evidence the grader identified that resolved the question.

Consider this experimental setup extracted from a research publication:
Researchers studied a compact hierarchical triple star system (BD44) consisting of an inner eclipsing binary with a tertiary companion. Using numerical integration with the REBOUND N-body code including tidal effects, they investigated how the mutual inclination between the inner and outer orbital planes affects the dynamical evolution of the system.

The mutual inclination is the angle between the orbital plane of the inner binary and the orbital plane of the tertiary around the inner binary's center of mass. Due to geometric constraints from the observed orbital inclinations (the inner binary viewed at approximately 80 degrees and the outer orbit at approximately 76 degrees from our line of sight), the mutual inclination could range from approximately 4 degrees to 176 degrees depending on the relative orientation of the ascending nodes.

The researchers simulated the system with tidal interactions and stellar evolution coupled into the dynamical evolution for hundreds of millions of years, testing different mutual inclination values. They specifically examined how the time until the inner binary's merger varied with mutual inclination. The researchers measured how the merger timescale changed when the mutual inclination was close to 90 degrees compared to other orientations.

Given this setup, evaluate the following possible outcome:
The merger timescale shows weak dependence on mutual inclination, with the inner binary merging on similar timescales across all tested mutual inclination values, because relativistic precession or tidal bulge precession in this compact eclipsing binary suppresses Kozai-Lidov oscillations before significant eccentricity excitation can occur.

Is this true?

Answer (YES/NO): NO